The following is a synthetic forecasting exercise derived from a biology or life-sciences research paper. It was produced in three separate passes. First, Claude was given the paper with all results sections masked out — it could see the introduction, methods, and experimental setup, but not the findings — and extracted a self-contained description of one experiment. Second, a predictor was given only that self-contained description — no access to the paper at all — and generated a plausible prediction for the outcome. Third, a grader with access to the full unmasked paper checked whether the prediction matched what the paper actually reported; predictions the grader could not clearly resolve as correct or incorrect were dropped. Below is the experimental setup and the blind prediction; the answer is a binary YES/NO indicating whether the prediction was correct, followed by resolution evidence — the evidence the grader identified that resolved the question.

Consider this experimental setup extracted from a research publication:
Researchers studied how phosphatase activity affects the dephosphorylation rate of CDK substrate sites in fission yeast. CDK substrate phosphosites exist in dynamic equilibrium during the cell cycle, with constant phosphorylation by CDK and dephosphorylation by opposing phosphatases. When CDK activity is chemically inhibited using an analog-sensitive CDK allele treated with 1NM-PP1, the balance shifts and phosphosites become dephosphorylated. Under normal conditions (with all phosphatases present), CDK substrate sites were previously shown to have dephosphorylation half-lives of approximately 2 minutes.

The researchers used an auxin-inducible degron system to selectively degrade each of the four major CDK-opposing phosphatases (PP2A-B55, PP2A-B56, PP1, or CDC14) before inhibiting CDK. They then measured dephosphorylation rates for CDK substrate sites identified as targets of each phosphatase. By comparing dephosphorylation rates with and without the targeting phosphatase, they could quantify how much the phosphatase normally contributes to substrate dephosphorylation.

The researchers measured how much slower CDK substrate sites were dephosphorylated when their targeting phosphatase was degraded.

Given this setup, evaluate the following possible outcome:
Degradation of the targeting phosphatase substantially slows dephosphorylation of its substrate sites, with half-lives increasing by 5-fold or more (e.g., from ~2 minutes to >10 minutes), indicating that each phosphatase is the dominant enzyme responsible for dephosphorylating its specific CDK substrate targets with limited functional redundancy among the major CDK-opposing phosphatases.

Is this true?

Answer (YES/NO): NO